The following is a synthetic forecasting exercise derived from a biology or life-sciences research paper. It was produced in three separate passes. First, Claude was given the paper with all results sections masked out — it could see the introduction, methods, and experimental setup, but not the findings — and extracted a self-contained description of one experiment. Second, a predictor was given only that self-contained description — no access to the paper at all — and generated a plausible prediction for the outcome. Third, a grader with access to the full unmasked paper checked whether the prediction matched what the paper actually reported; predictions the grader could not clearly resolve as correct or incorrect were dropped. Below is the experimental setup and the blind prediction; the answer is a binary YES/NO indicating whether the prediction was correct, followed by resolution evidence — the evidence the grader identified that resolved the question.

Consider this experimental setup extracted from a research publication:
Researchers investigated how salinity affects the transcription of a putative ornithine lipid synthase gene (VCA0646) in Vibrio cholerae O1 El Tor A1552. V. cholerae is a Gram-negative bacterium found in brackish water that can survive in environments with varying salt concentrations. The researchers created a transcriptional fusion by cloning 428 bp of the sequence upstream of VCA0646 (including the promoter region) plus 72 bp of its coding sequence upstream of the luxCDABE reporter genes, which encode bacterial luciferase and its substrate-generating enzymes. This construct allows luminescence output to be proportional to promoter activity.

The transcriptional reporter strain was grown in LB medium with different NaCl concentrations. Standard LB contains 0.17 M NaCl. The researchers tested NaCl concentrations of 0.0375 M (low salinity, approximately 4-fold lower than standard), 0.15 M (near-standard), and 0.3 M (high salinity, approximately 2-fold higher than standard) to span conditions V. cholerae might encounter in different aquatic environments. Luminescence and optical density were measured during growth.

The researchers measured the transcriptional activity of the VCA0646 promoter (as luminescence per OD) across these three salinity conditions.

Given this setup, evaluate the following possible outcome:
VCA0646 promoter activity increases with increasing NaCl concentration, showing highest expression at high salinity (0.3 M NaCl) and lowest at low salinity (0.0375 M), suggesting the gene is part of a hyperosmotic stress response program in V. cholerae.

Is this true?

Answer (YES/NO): NO